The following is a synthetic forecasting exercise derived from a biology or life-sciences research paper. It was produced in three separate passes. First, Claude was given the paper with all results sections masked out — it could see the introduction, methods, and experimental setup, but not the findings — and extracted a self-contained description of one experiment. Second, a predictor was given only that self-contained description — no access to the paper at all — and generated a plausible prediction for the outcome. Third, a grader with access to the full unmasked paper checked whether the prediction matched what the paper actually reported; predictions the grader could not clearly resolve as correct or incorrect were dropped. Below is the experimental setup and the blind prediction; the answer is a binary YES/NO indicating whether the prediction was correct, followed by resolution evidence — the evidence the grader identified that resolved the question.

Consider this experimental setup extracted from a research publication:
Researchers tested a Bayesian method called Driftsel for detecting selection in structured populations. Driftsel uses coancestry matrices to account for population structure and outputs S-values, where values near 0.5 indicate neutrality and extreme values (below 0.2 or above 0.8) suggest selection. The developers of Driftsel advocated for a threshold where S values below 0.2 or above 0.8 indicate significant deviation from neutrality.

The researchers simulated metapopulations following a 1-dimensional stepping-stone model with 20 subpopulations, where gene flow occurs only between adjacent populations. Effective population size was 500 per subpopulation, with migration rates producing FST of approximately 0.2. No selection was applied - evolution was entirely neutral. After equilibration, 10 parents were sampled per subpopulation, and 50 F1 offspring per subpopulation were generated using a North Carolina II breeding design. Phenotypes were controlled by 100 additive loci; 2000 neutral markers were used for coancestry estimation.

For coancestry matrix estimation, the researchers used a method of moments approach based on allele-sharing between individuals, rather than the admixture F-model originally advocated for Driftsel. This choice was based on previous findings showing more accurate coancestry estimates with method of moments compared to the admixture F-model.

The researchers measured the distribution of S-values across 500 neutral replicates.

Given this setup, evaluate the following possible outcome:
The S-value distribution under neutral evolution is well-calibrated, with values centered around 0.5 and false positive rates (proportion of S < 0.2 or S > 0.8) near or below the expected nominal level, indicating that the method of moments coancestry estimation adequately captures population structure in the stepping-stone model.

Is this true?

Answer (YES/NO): NO